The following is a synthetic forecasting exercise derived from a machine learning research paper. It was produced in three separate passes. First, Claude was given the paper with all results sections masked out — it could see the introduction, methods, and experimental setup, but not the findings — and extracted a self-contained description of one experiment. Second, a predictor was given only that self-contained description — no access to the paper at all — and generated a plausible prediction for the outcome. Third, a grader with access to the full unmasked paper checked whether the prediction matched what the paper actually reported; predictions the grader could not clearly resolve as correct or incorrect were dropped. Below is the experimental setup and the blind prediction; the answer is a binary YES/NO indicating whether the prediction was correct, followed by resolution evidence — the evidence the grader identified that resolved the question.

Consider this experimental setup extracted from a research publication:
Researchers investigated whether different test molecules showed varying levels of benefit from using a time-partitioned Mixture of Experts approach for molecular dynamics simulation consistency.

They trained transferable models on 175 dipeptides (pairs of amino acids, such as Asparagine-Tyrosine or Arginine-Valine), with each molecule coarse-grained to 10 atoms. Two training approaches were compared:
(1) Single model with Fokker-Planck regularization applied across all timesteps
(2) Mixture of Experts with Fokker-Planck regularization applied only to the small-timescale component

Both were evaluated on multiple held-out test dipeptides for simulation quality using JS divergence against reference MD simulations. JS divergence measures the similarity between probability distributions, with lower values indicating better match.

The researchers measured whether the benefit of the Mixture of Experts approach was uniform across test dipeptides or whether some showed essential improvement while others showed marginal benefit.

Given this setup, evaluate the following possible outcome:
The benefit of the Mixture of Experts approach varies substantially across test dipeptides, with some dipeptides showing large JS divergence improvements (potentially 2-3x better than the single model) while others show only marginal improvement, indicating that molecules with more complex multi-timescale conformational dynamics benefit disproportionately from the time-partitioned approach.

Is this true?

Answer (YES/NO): YES